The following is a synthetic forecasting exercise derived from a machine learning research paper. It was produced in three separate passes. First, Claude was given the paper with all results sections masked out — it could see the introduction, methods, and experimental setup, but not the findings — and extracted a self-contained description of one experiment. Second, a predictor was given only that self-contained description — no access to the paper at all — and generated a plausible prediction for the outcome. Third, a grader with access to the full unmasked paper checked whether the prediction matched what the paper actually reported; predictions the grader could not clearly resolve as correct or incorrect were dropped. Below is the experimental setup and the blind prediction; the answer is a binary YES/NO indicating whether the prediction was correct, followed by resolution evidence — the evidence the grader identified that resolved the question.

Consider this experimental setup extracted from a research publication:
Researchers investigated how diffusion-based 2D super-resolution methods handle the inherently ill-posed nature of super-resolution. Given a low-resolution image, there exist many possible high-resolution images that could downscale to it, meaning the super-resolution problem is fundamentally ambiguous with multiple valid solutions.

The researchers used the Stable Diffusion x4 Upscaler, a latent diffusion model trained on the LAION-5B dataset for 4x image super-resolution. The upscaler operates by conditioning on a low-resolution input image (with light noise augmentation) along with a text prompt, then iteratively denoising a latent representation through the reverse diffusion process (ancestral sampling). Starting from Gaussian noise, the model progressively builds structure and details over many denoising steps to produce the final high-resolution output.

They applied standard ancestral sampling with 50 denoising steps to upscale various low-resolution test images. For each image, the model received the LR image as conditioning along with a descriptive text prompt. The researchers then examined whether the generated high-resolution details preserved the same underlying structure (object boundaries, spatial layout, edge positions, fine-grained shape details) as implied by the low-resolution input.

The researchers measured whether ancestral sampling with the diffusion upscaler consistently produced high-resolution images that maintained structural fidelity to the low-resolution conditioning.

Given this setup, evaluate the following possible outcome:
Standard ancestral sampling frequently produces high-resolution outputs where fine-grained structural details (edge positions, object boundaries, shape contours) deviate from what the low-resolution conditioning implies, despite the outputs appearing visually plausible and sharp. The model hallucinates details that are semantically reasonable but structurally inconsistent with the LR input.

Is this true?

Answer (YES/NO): YES